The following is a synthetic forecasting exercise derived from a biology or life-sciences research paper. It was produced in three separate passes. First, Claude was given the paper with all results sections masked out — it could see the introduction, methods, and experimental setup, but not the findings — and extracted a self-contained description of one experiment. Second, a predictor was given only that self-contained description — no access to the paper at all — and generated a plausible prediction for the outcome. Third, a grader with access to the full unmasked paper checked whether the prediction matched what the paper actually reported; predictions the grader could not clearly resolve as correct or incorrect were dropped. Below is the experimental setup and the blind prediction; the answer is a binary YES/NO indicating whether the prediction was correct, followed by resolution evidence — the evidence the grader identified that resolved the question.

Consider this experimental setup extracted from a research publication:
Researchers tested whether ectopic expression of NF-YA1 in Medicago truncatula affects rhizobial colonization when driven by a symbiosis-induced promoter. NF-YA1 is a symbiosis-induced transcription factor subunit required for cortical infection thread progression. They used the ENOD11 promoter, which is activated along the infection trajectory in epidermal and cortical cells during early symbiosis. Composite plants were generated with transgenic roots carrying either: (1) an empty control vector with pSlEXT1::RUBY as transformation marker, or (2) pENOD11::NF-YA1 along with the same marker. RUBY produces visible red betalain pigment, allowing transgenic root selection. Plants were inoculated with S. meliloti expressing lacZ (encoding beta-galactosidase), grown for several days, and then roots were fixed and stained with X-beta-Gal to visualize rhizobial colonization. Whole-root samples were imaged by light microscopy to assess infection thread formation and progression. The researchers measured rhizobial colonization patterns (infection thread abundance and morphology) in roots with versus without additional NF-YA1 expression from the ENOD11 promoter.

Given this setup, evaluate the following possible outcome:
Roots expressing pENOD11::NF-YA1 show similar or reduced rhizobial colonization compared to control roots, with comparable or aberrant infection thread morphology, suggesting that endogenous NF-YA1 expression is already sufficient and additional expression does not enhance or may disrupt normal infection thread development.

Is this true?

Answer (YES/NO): YES